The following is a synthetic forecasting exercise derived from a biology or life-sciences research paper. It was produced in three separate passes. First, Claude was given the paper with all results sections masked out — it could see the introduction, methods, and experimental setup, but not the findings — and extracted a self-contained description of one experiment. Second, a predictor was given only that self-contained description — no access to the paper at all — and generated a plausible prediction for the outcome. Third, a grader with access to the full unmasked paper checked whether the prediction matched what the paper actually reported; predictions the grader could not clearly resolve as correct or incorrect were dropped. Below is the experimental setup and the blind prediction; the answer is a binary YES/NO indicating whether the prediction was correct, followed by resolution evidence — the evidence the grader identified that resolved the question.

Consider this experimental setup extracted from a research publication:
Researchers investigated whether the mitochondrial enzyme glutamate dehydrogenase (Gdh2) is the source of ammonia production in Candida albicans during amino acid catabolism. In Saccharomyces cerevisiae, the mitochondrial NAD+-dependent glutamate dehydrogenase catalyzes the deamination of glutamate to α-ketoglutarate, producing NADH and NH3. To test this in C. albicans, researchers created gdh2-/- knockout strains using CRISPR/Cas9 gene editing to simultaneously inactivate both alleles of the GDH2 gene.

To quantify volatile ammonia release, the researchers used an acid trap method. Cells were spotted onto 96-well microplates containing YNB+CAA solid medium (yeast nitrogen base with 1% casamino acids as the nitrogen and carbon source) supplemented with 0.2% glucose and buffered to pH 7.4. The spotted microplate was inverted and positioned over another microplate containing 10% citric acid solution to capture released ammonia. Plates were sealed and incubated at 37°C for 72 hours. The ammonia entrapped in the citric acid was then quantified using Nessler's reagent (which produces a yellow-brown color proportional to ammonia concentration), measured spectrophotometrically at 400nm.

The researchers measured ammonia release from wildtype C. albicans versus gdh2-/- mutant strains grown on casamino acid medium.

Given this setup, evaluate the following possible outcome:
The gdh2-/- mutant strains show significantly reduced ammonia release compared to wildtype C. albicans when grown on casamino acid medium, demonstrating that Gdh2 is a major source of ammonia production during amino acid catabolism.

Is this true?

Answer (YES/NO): YES